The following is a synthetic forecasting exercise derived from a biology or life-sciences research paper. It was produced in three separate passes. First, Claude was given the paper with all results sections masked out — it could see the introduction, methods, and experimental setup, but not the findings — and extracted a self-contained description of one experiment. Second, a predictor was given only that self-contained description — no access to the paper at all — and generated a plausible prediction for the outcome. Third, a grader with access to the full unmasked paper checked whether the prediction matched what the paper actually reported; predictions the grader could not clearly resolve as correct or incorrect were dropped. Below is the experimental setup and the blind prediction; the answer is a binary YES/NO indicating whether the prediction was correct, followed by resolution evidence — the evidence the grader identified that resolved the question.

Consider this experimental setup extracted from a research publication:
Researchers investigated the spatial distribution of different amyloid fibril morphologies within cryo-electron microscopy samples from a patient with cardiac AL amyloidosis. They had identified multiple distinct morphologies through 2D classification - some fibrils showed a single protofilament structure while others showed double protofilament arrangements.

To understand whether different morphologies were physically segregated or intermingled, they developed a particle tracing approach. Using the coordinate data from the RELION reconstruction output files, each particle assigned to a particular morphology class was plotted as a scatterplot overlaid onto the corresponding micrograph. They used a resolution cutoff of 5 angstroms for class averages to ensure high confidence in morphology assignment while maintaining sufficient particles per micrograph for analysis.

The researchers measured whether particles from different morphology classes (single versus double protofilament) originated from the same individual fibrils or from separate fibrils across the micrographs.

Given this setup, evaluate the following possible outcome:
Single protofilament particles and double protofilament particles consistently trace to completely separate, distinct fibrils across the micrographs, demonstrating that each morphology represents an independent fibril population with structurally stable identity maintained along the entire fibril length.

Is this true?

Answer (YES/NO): NO